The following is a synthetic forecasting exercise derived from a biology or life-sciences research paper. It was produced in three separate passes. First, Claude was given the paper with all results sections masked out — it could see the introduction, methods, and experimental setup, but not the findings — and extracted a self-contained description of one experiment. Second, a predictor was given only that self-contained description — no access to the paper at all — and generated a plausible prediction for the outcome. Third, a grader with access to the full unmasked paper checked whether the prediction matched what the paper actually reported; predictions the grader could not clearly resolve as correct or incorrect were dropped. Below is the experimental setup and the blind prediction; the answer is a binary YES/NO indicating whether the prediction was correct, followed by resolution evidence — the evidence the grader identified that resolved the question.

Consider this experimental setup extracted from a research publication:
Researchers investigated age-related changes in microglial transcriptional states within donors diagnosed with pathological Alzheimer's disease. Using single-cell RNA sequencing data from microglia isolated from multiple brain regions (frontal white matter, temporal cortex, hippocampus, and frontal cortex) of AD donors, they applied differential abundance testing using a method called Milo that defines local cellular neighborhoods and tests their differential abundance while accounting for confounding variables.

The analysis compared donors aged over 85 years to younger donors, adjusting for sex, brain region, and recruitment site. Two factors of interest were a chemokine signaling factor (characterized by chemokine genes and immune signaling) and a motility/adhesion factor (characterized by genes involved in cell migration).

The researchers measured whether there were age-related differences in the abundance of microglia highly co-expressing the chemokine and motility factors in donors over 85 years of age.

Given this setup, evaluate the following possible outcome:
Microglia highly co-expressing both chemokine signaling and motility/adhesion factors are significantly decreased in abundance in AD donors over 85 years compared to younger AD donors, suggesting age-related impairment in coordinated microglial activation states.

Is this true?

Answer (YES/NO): YES